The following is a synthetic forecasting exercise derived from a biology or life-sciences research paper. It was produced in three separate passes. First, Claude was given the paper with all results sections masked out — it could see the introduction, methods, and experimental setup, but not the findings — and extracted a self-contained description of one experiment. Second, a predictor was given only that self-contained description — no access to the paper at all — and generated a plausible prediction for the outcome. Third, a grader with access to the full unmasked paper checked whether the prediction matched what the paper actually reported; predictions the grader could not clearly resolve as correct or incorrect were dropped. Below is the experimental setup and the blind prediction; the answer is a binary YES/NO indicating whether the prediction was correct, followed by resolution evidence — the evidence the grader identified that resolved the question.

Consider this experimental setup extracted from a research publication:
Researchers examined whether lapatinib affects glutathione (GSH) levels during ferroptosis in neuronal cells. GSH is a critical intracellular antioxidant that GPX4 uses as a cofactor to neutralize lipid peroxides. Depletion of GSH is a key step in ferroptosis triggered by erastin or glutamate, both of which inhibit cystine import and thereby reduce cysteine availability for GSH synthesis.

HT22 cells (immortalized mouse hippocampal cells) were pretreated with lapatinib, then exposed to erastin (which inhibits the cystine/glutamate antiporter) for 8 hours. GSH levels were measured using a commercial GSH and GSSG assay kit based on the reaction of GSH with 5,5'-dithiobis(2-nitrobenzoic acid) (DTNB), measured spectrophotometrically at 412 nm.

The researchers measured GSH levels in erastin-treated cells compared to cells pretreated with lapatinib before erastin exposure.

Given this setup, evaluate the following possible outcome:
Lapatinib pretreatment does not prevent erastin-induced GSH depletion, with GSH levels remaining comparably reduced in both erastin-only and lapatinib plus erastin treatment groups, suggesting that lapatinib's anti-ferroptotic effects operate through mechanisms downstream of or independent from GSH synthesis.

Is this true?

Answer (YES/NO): NO